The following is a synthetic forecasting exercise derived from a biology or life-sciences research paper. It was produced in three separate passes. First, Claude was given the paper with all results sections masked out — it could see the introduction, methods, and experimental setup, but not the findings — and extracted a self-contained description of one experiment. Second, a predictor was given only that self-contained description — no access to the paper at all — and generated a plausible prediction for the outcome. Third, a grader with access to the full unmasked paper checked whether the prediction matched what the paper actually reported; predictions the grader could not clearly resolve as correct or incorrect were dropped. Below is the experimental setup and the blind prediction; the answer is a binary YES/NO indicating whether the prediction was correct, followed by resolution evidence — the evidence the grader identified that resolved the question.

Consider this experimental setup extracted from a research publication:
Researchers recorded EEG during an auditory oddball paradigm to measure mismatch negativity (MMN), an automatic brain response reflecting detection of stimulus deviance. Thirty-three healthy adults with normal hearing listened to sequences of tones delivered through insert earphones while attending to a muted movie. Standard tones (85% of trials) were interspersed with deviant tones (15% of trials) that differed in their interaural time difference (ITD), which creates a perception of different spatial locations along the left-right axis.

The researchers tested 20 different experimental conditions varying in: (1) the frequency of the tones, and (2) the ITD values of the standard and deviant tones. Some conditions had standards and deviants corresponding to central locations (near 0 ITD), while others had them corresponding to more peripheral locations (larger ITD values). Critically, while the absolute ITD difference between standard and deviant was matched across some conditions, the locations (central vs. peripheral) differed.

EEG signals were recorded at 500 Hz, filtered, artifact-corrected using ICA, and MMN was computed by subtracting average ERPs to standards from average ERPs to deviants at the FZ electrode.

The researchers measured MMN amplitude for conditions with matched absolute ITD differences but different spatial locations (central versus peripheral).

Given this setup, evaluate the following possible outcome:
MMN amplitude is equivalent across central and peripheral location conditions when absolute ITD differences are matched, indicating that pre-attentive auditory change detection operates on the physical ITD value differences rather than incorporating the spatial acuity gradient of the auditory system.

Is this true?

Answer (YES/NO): NO